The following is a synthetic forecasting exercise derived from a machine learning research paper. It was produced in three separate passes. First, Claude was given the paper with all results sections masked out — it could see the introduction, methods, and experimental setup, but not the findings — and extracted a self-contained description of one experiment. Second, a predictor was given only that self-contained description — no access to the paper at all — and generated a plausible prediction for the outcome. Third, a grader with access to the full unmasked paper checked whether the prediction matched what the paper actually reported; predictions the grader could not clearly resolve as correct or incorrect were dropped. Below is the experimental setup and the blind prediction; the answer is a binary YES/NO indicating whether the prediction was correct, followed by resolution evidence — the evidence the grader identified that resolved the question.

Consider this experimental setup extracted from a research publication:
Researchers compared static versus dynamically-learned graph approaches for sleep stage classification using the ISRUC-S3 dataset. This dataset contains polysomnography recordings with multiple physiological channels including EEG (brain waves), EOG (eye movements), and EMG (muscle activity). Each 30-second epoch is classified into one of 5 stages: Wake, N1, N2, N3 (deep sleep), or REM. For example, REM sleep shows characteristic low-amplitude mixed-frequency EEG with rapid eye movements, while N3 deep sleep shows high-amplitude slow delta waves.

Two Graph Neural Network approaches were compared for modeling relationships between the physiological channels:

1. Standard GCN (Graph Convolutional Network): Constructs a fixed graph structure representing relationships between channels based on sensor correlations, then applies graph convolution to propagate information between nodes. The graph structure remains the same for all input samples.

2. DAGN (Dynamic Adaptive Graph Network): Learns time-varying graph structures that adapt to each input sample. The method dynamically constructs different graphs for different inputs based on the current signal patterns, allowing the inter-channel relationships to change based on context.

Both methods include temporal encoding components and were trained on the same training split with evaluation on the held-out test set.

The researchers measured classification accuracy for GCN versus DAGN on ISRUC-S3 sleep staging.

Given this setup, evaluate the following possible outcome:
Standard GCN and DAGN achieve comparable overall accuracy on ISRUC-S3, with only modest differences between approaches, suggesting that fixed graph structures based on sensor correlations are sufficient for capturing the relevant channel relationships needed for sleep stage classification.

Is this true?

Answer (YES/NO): NO